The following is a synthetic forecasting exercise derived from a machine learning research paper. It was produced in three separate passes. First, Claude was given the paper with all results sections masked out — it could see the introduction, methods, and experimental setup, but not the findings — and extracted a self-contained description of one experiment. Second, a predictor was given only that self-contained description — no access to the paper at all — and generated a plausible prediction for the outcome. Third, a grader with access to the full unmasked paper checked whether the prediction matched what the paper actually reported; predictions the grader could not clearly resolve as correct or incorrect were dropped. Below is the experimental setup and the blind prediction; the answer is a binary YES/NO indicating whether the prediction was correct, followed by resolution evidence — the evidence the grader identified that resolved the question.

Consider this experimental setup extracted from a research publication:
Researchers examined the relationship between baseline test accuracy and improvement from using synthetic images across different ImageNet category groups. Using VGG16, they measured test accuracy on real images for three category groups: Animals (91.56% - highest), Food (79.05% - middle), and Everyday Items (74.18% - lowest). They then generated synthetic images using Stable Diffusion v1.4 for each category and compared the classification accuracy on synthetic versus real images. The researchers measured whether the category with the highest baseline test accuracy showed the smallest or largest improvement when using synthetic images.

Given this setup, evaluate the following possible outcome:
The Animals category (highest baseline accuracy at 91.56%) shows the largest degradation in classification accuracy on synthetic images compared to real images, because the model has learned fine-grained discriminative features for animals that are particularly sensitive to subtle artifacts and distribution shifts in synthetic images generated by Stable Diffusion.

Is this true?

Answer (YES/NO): NO